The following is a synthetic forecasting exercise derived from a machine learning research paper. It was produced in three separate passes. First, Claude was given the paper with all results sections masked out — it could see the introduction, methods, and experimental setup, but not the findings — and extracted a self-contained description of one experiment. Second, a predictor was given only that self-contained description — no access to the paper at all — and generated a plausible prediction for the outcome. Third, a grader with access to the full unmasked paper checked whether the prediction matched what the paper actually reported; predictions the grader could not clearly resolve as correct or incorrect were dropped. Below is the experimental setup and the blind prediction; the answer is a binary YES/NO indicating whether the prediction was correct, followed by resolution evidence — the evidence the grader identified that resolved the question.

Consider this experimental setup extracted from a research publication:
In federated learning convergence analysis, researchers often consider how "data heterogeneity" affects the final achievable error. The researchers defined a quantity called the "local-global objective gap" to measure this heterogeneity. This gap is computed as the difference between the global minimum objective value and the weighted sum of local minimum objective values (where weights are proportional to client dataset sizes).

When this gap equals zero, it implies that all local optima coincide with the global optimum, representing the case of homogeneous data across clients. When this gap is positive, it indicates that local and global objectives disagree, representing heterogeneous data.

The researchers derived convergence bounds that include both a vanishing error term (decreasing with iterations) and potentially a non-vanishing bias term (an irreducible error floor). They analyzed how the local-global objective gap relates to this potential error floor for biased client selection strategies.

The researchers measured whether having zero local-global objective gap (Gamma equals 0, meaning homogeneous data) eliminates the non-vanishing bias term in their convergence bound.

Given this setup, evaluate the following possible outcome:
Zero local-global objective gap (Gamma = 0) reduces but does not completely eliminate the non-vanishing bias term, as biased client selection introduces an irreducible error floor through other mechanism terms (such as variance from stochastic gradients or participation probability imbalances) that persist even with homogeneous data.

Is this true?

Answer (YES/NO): NO